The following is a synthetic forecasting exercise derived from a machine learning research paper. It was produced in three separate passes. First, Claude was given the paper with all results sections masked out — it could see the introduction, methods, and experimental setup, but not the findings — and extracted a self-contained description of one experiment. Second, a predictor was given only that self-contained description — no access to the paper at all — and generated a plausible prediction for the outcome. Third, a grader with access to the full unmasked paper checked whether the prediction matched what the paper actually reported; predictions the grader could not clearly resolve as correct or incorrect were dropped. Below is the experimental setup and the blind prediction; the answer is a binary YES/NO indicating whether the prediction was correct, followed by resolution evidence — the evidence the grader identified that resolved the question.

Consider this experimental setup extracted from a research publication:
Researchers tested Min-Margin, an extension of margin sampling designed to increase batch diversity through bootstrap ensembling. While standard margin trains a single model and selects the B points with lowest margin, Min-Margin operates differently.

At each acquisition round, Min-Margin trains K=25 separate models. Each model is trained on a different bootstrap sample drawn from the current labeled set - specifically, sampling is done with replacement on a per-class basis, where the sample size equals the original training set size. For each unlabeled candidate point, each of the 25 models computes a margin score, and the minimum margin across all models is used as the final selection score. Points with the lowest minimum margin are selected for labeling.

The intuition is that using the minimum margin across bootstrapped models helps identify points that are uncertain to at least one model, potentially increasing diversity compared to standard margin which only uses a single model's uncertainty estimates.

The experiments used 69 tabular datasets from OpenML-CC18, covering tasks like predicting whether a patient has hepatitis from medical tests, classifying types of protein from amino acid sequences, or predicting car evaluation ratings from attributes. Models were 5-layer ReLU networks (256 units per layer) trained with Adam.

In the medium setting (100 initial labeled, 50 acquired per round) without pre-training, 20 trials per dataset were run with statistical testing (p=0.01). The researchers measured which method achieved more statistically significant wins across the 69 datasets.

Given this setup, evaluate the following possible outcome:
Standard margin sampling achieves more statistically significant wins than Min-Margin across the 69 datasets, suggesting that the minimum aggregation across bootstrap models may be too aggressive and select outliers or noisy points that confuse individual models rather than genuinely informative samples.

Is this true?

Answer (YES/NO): YES